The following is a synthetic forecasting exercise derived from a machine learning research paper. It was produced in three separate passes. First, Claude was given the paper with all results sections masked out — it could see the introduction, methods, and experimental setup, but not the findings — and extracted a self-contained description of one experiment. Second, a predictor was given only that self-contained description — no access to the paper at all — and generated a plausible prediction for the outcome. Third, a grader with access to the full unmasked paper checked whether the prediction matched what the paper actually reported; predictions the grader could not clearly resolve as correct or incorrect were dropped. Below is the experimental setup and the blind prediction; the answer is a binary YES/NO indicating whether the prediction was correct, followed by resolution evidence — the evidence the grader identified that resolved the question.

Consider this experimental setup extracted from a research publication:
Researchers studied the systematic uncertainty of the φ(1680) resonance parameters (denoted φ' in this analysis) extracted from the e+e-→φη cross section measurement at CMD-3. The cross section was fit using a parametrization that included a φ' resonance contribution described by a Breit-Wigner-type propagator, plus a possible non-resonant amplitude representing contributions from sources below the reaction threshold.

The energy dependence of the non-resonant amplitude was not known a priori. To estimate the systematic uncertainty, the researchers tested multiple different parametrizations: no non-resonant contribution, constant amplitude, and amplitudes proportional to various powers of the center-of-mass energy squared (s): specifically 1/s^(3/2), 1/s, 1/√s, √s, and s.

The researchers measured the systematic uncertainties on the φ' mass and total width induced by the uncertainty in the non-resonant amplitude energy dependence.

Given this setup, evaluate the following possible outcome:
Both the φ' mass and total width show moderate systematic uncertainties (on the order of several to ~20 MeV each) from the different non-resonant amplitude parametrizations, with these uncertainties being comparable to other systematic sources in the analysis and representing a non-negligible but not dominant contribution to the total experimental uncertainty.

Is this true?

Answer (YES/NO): NO